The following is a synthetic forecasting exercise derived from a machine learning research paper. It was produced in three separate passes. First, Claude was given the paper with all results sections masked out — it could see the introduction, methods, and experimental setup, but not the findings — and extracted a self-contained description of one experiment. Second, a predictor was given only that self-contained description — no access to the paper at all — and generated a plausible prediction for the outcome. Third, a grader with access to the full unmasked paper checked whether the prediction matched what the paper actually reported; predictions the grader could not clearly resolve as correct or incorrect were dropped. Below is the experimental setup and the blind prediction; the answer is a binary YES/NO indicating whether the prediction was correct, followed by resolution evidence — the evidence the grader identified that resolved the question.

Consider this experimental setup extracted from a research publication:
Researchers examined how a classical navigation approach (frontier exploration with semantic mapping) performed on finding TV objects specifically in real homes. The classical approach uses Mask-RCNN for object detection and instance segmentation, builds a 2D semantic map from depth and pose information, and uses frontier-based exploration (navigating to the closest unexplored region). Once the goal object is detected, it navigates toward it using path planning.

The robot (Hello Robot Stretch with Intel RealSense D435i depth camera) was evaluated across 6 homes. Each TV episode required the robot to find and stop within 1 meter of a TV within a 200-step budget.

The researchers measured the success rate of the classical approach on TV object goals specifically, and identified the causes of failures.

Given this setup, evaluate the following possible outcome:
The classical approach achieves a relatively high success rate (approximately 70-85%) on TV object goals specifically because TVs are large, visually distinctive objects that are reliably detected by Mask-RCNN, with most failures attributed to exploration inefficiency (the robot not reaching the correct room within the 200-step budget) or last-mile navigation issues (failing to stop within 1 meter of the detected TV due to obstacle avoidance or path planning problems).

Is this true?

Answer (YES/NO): NO